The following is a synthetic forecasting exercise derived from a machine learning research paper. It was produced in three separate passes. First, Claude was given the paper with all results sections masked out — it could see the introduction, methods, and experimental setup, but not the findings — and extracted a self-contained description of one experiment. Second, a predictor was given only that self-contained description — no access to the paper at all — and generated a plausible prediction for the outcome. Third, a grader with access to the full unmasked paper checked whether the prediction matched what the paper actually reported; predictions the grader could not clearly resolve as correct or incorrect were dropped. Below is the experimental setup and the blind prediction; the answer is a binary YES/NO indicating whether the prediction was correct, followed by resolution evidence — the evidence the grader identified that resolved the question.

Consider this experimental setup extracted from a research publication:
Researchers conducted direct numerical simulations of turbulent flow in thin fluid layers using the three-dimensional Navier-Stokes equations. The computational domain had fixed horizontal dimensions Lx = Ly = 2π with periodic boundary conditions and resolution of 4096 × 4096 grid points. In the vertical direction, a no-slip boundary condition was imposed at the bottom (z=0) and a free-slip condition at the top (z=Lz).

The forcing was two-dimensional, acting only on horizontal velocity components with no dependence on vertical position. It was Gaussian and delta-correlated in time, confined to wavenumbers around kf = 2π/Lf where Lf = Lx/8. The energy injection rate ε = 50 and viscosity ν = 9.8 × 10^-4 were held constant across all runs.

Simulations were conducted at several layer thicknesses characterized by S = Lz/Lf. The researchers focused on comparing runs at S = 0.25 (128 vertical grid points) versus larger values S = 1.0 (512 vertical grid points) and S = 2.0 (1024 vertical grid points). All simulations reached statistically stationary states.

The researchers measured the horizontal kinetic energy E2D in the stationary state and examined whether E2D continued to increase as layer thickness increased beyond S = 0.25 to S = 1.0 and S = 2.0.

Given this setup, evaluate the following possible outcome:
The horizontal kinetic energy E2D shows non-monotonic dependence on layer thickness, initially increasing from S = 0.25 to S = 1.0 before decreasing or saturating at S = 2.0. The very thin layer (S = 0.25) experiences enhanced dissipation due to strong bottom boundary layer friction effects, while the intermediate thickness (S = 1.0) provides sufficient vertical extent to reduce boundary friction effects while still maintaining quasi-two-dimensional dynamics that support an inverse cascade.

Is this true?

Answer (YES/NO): NO